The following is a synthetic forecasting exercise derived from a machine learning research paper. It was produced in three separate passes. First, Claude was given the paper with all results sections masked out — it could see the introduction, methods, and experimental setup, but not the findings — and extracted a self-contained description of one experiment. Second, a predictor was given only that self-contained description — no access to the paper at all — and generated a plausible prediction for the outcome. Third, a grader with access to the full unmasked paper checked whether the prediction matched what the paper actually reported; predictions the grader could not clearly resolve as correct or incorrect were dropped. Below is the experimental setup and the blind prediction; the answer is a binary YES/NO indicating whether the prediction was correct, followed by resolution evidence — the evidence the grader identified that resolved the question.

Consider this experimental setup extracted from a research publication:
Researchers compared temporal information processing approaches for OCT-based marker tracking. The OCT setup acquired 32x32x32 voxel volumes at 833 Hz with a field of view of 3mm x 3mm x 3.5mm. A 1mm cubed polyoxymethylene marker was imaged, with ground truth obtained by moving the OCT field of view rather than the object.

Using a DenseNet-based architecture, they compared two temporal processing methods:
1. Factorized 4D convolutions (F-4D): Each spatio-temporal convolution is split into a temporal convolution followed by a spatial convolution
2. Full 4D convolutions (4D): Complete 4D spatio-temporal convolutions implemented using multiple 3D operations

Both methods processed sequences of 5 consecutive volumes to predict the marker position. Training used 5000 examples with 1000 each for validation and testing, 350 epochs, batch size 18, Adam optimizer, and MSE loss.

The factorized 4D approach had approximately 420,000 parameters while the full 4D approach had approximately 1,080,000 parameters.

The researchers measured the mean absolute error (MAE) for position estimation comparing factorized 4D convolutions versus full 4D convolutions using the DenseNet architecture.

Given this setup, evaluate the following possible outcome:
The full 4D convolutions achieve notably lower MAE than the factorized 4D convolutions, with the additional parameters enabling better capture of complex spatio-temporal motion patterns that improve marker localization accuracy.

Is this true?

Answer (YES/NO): YES